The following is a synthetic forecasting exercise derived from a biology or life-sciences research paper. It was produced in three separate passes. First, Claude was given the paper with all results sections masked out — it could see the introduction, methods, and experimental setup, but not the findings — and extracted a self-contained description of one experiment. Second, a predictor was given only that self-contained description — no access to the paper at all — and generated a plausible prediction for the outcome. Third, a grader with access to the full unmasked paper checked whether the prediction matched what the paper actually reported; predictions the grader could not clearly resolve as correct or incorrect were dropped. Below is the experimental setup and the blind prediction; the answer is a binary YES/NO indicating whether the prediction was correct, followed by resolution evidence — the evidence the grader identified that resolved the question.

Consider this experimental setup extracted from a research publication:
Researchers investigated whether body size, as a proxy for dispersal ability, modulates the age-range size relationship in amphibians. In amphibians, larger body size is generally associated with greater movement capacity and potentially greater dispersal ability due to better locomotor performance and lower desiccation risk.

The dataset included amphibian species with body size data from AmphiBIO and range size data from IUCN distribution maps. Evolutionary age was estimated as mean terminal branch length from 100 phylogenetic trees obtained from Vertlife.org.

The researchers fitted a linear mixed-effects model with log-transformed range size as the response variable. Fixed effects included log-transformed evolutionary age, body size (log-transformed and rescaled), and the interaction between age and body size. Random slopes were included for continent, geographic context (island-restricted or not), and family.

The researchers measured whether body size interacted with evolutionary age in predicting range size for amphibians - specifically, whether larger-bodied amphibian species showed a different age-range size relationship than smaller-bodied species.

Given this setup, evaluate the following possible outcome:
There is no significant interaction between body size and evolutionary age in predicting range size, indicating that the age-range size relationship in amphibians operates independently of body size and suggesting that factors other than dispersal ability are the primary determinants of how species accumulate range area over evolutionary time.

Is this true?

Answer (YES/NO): YES